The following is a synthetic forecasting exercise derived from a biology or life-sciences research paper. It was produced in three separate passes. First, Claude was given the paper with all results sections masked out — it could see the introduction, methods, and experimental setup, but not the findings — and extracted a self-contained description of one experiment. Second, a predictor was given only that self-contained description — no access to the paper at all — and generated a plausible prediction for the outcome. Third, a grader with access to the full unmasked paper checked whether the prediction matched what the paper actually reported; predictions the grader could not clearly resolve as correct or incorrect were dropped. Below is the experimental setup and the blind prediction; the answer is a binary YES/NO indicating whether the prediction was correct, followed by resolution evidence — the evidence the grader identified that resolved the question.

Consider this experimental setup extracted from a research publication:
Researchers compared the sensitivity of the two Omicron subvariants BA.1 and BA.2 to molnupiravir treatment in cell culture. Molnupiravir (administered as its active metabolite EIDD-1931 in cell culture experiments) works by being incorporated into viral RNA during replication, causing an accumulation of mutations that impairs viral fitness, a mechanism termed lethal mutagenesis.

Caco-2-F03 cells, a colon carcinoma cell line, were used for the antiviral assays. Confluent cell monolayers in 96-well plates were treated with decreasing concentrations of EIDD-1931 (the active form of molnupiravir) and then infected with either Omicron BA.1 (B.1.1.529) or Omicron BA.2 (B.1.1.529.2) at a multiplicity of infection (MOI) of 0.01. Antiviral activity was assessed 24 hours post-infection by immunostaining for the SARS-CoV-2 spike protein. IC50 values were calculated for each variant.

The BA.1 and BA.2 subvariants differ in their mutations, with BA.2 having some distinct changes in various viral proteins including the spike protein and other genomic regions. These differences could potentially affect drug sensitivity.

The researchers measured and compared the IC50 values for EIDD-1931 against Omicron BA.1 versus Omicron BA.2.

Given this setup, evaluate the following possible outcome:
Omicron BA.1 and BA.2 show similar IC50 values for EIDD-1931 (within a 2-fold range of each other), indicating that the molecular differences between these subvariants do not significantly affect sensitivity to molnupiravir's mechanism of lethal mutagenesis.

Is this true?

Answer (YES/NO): NO